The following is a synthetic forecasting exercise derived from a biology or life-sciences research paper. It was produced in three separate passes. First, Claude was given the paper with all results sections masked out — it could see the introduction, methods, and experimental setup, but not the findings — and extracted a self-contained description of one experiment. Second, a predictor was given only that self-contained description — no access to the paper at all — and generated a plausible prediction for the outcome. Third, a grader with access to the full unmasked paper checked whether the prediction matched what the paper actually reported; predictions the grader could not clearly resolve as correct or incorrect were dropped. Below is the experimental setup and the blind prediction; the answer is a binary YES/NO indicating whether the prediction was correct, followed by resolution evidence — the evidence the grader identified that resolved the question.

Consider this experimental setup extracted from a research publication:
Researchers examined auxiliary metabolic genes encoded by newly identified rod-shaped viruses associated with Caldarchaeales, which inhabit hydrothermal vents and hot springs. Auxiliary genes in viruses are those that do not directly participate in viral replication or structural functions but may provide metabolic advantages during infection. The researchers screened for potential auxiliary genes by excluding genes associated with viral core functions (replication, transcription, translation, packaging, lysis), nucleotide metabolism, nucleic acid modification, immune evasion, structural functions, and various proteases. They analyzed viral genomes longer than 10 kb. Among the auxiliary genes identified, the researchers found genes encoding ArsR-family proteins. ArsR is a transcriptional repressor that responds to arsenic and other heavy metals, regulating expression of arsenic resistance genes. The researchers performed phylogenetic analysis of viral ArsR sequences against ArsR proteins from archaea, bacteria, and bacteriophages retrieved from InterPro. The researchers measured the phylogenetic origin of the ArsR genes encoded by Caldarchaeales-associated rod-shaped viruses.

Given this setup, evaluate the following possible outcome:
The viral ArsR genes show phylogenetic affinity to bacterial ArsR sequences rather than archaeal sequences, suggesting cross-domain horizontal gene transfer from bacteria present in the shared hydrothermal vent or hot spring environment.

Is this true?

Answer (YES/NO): NO